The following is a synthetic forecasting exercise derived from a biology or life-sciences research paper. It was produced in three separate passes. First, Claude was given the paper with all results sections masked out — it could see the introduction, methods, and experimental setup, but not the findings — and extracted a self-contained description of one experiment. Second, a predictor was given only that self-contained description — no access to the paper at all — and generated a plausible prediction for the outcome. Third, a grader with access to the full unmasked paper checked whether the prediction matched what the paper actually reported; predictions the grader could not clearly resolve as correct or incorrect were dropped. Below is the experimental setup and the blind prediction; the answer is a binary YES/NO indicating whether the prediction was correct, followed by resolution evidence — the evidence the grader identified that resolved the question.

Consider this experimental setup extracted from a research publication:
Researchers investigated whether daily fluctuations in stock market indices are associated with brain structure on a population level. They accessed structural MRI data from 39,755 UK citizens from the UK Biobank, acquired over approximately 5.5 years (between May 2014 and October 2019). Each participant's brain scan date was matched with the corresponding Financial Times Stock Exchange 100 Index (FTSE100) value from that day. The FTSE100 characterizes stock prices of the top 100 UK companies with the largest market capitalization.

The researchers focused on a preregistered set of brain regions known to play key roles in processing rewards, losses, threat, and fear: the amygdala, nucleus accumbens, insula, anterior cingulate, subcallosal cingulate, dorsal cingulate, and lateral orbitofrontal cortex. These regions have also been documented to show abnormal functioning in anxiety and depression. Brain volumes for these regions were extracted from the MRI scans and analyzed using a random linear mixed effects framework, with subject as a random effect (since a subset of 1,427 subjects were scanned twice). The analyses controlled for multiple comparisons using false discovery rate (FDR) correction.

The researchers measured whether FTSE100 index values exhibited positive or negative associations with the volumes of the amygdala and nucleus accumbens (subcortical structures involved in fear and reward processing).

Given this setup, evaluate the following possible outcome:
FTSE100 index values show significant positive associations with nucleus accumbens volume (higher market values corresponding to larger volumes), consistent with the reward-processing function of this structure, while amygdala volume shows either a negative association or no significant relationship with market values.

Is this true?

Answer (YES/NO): NO